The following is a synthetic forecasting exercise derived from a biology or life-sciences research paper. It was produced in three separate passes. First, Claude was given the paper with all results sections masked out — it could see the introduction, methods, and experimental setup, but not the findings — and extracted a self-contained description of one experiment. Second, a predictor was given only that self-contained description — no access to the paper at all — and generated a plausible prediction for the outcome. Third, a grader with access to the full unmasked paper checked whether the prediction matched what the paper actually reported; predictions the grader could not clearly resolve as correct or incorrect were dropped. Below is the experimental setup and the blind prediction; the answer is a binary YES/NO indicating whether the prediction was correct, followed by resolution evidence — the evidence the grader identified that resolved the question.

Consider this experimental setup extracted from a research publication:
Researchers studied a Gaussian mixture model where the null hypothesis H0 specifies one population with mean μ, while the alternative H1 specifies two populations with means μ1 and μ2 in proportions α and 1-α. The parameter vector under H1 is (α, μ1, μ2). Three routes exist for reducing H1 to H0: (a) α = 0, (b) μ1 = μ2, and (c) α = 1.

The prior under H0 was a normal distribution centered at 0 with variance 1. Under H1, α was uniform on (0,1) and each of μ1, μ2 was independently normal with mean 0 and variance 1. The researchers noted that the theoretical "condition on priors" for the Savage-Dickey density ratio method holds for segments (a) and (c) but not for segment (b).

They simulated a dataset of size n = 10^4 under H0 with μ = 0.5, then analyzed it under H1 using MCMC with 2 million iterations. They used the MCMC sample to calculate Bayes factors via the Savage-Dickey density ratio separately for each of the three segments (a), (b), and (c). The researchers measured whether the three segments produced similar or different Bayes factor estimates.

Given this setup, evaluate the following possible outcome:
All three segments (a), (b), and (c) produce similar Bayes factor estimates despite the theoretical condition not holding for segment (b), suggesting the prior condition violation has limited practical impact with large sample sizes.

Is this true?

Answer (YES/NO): YES